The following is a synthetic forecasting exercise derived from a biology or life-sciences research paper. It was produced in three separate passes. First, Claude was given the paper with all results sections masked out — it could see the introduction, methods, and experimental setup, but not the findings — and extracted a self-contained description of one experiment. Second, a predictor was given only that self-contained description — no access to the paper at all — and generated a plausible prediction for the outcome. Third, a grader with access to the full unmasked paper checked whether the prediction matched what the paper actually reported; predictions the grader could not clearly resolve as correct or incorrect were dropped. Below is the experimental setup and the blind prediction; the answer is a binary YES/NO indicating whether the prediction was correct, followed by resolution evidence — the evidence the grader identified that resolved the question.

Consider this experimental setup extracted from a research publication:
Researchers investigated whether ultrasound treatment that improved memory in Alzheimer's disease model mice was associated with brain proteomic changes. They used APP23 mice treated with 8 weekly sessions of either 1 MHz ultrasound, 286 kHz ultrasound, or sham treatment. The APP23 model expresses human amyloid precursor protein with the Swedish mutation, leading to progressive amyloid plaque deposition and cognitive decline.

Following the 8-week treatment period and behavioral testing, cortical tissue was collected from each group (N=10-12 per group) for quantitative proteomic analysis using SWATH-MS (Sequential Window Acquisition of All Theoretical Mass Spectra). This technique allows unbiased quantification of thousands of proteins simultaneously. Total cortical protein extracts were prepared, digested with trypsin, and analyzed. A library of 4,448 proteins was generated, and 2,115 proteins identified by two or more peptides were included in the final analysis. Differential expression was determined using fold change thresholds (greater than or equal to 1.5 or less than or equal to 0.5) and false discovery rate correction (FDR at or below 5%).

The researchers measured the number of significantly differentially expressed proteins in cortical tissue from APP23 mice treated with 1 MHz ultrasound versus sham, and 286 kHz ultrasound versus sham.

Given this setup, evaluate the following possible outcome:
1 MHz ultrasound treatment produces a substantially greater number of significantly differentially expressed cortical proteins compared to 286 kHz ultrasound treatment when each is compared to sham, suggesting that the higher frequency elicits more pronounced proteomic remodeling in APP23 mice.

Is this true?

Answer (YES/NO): YES